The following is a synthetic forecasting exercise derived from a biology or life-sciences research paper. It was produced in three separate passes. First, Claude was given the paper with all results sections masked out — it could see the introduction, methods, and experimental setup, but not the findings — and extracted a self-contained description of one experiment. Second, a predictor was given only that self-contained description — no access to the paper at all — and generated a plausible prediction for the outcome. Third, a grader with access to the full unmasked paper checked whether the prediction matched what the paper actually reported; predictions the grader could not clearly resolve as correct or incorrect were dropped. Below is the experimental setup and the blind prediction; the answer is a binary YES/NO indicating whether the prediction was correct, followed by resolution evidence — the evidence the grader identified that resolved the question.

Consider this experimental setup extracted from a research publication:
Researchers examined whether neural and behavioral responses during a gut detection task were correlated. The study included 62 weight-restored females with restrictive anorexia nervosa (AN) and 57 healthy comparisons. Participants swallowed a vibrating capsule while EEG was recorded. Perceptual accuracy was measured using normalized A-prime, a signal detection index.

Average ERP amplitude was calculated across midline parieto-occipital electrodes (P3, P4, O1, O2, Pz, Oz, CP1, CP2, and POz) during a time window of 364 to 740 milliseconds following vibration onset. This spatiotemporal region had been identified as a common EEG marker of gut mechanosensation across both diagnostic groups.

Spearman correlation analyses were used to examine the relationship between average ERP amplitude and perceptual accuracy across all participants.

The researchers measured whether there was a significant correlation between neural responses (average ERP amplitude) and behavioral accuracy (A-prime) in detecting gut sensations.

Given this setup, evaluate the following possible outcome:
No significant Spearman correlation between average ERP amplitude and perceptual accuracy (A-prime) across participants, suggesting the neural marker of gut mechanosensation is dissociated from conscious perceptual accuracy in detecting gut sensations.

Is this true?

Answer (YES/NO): NO